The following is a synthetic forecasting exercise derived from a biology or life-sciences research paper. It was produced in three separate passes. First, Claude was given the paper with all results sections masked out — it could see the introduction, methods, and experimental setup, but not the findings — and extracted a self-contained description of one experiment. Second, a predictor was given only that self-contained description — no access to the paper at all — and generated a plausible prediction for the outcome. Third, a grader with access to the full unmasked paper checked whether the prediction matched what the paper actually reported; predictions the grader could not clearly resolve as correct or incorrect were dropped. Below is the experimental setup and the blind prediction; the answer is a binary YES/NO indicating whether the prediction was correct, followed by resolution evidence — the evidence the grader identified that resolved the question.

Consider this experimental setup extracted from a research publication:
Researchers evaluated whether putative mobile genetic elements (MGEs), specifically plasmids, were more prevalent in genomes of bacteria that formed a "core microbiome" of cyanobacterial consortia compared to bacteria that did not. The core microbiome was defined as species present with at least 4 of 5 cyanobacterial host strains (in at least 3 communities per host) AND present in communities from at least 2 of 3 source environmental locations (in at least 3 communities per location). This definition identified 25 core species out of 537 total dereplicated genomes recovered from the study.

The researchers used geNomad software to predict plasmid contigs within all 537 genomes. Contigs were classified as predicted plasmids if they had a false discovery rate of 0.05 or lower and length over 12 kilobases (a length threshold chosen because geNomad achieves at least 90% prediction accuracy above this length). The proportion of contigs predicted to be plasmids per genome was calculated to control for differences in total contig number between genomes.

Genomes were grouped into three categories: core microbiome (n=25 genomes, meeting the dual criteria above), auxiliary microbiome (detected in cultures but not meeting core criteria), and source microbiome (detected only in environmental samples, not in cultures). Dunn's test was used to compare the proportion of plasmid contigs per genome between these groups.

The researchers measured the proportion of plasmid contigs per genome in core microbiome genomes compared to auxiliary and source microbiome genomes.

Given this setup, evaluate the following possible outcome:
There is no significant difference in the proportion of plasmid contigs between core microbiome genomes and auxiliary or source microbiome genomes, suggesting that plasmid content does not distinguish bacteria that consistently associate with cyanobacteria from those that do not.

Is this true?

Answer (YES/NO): NO